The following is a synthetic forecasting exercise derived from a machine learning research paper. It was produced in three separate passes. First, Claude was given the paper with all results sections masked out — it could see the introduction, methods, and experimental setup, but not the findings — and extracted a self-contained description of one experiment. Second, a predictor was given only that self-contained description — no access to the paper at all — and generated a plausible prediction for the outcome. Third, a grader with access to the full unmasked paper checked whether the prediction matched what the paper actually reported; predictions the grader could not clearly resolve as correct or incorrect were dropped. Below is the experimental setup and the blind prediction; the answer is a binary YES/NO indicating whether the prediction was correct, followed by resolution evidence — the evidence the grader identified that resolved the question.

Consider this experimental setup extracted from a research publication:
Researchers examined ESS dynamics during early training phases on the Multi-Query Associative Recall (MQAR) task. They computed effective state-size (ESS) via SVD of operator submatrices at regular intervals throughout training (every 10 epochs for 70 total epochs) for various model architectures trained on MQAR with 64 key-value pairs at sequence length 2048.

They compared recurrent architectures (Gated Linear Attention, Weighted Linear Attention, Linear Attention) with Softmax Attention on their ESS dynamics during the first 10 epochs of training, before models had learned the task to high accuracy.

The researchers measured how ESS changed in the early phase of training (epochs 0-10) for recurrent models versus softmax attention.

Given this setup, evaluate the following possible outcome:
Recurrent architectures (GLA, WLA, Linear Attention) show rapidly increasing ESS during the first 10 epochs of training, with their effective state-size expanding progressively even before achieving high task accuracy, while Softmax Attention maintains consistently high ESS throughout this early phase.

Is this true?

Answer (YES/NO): NO